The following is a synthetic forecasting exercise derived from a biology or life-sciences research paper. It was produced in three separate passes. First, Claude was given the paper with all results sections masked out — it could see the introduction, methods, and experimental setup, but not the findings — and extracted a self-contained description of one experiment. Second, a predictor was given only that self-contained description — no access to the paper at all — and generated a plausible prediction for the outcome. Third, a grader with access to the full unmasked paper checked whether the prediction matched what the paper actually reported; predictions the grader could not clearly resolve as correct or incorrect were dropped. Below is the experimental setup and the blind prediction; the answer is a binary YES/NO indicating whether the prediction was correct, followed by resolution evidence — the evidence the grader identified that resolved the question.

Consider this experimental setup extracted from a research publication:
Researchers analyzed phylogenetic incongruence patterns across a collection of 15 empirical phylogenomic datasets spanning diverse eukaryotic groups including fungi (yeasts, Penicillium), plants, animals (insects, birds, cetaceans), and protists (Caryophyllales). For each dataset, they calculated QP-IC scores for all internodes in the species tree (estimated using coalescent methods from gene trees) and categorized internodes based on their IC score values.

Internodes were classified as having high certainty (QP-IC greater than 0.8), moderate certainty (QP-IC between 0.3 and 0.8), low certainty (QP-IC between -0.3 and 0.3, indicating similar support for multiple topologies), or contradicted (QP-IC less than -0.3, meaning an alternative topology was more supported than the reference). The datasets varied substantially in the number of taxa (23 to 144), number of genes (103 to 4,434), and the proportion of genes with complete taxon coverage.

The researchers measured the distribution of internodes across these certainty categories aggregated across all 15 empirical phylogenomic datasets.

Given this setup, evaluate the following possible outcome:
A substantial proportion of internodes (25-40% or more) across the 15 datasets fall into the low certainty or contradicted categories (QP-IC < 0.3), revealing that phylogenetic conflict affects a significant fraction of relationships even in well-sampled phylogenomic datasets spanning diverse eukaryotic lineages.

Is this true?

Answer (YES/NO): YES